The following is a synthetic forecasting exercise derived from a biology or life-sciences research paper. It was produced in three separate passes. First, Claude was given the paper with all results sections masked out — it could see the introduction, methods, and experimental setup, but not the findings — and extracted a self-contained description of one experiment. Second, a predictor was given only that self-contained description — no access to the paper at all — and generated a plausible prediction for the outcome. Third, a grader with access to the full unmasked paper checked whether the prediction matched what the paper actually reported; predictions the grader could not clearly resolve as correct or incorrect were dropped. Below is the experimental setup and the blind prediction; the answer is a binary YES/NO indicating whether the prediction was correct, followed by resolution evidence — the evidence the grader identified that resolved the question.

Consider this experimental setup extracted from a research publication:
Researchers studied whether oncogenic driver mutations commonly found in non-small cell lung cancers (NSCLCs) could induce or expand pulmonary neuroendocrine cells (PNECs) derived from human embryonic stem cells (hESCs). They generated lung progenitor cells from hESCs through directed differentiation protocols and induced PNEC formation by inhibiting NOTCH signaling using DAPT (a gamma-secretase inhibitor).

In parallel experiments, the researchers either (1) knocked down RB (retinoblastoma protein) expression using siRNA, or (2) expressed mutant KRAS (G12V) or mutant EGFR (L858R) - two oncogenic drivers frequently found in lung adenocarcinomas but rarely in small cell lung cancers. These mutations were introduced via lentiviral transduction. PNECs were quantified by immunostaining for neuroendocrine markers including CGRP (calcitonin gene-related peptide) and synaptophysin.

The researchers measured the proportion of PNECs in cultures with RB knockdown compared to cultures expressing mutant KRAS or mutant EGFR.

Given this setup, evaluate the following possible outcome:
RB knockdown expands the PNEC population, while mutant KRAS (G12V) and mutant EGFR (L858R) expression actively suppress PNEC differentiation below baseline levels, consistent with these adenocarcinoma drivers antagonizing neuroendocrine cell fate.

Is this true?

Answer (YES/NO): NO